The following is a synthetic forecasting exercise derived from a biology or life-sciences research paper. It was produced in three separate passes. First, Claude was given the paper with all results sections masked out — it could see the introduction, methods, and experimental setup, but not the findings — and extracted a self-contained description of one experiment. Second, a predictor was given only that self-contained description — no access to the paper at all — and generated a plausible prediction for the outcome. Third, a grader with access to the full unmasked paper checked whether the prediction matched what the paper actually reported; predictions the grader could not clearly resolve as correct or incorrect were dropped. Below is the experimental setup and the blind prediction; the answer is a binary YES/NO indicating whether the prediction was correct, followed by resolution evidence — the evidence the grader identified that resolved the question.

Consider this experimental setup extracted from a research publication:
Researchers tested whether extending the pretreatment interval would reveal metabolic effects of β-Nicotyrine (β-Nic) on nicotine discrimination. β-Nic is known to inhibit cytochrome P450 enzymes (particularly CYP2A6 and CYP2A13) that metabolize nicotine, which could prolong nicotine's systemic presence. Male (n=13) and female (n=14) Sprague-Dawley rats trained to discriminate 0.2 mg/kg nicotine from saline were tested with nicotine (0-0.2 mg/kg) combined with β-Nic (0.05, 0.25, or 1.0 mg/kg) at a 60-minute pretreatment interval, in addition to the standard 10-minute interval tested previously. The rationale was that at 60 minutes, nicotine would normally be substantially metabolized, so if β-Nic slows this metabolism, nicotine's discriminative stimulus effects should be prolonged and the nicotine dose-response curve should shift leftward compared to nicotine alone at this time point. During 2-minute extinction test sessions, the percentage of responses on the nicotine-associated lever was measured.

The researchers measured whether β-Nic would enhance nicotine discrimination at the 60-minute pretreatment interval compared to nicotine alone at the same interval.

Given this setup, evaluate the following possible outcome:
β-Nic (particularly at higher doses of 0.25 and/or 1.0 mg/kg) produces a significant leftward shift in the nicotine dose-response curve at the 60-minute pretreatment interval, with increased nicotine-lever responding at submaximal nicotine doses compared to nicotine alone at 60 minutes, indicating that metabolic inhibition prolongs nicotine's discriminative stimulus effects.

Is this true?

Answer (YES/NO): YES